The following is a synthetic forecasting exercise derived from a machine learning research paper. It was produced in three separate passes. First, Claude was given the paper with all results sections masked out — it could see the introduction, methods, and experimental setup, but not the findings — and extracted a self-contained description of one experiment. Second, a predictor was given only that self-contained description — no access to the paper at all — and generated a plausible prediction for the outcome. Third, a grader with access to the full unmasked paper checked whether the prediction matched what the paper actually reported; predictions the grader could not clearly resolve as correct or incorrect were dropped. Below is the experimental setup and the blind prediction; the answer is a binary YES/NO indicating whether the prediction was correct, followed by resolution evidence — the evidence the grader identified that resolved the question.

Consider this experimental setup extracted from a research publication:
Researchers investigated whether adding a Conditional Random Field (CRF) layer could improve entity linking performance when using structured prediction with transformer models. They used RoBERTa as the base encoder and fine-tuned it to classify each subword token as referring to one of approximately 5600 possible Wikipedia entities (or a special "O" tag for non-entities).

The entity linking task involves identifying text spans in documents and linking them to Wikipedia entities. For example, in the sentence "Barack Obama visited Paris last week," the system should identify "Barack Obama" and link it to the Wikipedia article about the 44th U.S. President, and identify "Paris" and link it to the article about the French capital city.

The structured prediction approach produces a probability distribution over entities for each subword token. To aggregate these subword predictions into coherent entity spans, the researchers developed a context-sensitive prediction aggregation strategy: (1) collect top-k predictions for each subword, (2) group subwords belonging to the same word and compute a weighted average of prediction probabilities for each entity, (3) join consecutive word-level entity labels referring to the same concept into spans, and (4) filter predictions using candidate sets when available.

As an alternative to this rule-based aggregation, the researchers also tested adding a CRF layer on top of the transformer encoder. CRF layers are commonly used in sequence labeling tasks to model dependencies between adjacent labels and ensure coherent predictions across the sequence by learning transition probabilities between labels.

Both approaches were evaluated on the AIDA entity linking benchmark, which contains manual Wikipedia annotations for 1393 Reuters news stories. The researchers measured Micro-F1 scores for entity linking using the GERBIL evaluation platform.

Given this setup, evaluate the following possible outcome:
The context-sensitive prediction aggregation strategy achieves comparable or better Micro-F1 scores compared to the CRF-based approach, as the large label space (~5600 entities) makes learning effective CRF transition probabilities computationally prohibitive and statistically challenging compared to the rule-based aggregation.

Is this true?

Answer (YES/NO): YES